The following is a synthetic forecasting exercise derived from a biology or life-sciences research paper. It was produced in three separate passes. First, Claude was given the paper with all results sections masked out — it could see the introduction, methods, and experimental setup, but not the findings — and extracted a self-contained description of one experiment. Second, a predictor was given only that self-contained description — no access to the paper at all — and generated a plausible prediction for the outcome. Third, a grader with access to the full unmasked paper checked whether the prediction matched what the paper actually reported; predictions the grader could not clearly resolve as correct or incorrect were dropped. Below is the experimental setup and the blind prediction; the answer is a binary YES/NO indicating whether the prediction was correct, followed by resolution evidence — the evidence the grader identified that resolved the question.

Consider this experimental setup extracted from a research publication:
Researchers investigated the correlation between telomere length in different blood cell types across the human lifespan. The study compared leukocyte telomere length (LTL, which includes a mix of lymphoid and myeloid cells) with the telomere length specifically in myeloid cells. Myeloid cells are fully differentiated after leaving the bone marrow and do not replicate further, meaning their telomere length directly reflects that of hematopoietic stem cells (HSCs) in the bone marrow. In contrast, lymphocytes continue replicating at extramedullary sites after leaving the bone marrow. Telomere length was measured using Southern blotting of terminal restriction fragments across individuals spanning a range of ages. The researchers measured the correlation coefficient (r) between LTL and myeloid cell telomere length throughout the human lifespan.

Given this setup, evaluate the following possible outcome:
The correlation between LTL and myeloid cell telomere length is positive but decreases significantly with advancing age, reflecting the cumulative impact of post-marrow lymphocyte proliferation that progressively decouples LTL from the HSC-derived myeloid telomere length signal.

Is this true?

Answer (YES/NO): NO